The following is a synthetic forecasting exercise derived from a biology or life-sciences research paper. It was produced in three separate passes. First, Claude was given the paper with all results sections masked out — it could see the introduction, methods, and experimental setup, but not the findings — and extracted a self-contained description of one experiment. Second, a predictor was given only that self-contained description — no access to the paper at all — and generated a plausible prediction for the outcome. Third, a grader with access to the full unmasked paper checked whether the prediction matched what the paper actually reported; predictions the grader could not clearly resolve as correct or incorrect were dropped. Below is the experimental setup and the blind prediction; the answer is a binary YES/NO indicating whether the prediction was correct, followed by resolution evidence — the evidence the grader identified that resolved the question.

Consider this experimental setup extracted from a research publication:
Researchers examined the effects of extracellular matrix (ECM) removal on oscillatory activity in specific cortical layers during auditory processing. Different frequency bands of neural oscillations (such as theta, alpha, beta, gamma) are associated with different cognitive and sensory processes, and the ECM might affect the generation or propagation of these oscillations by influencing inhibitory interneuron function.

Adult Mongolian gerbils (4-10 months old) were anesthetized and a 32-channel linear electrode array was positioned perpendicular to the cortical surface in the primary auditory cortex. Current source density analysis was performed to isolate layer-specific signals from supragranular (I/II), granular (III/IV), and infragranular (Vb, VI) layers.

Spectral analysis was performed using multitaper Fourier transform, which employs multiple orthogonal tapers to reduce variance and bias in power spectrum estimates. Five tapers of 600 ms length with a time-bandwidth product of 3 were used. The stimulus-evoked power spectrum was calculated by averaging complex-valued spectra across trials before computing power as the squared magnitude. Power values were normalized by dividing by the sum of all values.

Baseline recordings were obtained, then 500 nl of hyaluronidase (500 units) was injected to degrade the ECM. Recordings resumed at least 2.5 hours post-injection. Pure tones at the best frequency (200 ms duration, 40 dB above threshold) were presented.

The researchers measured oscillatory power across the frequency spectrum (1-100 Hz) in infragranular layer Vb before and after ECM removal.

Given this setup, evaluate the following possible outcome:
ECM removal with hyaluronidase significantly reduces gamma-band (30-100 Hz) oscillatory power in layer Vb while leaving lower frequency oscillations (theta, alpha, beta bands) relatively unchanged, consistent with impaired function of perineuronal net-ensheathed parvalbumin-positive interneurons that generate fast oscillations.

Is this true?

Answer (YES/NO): NO